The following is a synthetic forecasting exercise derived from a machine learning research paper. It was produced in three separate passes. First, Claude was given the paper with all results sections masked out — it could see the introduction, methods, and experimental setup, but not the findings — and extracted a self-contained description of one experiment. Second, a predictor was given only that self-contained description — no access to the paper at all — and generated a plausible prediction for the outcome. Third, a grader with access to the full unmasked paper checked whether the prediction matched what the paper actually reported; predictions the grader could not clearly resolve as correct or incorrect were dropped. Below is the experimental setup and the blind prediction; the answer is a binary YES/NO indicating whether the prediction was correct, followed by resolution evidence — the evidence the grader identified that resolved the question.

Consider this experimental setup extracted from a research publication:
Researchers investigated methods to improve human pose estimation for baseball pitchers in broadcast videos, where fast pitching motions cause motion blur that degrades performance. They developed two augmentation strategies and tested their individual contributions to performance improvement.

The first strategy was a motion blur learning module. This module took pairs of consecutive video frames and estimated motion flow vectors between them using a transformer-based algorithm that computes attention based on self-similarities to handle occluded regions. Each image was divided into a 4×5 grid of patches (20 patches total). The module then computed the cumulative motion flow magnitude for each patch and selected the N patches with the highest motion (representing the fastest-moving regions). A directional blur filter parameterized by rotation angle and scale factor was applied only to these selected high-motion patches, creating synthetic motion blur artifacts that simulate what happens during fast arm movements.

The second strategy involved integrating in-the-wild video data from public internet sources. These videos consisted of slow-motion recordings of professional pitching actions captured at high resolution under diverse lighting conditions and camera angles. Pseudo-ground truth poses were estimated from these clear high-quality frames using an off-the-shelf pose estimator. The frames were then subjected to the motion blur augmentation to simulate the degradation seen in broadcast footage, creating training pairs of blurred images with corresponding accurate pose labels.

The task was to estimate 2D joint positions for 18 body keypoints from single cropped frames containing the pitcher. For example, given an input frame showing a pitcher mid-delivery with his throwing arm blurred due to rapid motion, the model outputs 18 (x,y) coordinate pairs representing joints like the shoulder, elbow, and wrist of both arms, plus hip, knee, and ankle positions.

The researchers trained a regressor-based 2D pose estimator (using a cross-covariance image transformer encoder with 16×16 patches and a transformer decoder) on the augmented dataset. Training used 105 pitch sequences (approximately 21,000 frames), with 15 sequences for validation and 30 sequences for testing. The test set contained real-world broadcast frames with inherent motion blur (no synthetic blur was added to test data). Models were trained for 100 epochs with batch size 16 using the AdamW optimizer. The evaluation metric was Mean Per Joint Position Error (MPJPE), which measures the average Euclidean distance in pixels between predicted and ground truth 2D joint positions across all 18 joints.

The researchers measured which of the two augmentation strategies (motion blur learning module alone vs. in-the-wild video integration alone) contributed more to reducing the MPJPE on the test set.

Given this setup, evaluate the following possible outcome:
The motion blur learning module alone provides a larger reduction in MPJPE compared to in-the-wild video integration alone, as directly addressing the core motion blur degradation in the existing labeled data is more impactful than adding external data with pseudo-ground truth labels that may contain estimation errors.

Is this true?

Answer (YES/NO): YES